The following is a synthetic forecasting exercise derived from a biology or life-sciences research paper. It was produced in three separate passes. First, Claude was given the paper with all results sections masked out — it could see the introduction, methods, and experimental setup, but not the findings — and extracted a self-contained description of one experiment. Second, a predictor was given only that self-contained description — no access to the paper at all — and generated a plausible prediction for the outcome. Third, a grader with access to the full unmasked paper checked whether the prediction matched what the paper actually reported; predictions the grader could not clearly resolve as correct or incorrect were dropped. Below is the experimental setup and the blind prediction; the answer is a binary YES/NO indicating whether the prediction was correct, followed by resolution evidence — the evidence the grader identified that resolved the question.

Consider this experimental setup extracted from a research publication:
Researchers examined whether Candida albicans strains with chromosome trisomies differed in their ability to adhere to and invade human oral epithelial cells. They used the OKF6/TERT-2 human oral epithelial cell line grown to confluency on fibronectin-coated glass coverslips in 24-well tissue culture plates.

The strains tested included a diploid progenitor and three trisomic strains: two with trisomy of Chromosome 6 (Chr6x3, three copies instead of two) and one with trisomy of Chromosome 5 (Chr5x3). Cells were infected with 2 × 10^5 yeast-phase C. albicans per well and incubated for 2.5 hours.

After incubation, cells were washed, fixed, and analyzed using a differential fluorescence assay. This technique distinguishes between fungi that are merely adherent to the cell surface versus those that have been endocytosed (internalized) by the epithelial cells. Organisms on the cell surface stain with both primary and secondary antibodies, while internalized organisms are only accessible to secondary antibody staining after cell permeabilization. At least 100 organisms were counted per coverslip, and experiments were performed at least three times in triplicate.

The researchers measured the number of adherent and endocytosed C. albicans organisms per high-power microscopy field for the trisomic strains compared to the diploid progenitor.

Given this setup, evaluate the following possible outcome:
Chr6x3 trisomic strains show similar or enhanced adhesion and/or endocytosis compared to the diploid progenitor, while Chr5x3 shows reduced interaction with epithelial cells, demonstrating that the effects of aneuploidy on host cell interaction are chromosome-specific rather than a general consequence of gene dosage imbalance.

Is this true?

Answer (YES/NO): NO